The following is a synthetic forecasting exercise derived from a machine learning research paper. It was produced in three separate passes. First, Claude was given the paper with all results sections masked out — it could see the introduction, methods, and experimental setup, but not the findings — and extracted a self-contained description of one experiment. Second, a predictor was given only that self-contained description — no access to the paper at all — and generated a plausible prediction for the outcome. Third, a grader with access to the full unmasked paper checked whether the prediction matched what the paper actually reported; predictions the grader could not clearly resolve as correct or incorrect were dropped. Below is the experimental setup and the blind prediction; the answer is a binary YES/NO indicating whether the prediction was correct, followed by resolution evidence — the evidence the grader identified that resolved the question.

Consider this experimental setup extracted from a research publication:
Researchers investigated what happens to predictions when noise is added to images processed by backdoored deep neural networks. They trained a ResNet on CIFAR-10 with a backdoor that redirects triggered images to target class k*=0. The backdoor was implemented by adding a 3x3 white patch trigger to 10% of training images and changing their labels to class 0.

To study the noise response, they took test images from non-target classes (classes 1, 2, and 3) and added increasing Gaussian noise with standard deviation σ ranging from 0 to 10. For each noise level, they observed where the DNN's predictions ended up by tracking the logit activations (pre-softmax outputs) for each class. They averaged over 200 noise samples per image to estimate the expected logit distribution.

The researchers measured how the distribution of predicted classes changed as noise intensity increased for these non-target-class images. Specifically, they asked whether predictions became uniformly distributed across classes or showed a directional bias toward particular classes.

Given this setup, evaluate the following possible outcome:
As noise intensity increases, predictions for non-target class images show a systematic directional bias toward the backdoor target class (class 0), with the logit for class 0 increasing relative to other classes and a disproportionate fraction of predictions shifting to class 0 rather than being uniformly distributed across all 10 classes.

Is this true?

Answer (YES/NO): YES